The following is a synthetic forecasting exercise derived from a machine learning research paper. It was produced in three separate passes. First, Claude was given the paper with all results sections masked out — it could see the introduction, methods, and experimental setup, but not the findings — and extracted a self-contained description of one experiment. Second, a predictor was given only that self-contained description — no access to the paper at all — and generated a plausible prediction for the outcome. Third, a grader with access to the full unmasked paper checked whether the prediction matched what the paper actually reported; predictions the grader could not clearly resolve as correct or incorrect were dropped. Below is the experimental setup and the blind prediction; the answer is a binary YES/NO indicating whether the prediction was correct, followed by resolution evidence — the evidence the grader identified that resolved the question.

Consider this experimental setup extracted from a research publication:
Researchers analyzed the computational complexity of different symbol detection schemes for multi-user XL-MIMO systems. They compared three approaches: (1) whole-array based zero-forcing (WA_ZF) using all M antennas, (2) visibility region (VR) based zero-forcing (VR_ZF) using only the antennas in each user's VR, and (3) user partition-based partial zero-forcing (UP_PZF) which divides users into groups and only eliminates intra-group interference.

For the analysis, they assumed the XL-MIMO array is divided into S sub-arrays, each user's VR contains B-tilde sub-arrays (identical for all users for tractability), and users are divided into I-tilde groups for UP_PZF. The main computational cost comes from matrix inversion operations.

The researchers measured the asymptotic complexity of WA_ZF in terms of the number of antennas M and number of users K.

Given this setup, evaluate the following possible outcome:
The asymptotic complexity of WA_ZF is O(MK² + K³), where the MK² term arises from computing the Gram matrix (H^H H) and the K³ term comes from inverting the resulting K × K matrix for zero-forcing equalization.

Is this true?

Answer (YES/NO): NO